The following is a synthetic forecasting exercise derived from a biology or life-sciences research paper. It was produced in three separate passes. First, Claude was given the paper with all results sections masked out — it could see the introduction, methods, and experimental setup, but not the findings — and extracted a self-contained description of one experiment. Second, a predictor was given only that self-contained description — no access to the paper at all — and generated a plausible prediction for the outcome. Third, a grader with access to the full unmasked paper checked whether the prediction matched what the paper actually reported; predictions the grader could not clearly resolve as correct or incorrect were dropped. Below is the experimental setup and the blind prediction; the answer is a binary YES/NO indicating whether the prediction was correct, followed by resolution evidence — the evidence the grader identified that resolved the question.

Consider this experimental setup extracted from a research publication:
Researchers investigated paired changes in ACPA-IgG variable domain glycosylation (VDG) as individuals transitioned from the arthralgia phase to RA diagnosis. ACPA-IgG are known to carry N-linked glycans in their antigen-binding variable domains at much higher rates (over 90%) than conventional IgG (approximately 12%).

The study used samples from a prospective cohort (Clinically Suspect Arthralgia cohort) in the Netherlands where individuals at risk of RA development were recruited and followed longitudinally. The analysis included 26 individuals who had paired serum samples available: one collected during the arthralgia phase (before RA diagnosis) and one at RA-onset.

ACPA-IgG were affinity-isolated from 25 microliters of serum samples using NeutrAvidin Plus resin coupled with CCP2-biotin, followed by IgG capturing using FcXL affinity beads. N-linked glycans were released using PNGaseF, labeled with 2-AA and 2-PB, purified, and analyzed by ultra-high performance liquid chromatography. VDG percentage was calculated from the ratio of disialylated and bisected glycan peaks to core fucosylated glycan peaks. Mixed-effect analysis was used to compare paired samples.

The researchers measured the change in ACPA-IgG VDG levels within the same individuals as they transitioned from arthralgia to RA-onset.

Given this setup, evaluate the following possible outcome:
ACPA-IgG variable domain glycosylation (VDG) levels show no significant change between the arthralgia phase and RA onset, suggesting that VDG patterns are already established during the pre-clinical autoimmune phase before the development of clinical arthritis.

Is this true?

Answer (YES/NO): NO